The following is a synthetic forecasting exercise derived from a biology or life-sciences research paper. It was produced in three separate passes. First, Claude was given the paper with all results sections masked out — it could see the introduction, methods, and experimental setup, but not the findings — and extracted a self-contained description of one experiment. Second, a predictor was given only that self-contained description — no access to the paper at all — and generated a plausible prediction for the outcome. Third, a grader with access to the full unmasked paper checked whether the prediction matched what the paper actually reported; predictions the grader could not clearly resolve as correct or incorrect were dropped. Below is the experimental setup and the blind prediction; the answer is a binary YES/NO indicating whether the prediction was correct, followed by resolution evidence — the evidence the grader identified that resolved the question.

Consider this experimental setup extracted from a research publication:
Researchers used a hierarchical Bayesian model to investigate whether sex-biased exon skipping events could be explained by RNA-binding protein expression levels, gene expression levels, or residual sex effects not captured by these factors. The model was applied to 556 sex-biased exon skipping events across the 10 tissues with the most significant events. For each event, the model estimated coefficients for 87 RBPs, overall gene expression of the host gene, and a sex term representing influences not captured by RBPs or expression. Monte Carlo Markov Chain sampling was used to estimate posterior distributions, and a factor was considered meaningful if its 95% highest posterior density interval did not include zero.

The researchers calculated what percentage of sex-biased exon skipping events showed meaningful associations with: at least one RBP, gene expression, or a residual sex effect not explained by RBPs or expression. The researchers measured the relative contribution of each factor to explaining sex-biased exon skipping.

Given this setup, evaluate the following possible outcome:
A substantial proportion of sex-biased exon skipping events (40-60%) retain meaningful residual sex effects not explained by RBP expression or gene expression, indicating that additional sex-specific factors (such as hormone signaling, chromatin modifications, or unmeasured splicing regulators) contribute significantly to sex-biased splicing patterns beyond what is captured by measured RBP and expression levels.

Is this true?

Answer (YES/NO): YES